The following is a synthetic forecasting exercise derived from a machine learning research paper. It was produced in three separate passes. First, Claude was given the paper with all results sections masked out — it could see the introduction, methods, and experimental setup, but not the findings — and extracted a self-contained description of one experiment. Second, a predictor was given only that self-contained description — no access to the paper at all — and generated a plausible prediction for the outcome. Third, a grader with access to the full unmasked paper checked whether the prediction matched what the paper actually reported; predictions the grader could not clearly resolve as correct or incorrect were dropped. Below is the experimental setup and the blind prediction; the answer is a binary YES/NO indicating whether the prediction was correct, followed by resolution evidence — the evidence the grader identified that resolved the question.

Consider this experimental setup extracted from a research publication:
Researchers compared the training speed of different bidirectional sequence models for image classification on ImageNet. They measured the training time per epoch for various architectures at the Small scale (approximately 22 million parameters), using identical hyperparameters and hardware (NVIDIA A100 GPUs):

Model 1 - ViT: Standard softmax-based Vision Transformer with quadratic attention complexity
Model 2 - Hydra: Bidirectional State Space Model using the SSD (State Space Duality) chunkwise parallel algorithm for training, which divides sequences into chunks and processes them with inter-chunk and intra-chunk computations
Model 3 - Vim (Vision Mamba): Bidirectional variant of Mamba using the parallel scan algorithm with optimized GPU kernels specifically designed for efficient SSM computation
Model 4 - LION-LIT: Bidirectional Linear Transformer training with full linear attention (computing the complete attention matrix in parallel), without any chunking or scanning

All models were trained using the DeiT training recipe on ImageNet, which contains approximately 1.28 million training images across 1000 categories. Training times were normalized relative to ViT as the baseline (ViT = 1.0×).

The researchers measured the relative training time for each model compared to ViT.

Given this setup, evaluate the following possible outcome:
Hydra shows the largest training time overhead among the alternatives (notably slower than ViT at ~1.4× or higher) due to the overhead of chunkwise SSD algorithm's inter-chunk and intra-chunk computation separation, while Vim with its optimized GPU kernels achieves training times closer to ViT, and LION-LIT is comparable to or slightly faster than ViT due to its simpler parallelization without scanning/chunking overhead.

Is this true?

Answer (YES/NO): NO